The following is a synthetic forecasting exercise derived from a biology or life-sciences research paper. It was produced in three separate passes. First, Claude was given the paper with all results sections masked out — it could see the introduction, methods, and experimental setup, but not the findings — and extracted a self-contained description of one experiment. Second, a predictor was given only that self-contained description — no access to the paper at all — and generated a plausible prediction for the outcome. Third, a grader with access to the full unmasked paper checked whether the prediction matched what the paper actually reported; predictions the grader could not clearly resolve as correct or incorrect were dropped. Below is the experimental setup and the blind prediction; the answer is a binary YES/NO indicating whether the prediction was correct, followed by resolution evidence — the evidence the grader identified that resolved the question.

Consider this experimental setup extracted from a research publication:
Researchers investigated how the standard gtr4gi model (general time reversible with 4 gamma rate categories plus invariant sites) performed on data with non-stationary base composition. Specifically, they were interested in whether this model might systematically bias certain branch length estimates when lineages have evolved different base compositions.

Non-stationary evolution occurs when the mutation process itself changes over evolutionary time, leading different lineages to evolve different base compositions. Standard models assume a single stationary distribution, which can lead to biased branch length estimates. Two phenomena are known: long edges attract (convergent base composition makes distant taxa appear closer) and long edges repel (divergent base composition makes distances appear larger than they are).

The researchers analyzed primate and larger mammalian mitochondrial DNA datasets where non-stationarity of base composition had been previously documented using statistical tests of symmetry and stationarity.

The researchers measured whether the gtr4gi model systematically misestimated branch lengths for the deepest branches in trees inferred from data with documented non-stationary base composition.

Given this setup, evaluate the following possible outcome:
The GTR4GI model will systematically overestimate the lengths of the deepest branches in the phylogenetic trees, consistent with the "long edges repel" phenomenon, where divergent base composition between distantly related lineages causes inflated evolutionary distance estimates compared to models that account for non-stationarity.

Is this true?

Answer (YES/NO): YES